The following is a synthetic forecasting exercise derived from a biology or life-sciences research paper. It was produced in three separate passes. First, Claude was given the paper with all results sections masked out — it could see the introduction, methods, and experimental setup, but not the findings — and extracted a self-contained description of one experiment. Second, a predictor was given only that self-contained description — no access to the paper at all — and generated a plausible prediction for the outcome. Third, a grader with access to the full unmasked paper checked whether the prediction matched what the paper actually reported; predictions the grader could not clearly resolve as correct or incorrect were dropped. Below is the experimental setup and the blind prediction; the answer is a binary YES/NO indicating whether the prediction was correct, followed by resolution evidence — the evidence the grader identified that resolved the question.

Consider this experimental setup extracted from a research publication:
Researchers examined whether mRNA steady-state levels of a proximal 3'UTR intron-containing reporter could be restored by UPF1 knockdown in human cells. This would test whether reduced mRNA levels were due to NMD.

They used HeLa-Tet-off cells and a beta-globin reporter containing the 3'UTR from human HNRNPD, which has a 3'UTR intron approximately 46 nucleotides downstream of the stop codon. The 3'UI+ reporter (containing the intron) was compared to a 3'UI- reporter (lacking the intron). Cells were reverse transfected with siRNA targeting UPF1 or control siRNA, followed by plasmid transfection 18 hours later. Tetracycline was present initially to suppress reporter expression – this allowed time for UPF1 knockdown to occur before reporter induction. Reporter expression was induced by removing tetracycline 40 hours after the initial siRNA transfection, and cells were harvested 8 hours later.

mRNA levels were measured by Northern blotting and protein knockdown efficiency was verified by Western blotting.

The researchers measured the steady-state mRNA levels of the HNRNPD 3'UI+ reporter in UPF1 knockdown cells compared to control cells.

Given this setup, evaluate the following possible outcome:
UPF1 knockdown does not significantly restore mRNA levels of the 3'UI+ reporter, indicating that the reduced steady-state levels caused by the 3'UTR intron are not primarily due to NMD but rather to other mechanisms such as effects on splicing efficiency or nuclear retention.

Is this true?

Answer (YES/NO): NO